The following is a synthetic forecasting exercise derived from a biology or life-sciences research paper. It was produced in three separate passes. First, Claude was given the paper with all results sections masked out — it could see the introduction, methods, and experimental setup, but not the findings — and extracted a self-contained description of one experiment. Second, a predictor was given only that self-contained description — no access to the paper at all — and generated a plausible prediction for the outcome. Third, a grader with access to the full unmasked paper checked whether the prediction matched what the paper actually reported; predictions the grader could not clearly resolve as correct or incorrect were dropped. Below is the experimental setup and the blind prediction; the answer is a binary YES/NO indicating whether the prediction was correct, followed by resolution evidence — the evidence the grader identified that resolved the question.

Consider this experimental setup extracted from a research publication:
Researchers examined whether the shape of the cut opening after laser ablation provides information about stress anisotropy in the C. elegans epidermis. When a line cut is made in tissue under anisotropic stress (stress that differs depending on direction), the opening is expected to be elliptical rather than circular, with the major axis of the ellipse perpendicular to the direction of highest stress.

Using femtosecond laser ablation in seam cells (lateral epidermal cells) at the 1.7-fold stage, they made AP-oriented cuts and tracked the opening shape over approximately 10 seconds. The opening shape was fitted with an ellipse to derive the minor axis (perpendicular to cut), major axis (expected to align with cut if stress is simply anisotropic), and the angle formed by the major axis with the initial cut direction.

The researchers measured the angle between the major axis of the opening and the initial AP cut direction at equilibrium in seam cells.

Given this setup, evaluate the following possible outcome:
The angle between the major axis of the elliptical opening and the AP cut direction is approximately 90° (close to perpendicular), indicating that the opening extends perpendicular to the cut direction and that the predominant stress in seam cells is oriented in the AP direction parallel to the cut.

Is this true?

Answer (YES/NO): NO